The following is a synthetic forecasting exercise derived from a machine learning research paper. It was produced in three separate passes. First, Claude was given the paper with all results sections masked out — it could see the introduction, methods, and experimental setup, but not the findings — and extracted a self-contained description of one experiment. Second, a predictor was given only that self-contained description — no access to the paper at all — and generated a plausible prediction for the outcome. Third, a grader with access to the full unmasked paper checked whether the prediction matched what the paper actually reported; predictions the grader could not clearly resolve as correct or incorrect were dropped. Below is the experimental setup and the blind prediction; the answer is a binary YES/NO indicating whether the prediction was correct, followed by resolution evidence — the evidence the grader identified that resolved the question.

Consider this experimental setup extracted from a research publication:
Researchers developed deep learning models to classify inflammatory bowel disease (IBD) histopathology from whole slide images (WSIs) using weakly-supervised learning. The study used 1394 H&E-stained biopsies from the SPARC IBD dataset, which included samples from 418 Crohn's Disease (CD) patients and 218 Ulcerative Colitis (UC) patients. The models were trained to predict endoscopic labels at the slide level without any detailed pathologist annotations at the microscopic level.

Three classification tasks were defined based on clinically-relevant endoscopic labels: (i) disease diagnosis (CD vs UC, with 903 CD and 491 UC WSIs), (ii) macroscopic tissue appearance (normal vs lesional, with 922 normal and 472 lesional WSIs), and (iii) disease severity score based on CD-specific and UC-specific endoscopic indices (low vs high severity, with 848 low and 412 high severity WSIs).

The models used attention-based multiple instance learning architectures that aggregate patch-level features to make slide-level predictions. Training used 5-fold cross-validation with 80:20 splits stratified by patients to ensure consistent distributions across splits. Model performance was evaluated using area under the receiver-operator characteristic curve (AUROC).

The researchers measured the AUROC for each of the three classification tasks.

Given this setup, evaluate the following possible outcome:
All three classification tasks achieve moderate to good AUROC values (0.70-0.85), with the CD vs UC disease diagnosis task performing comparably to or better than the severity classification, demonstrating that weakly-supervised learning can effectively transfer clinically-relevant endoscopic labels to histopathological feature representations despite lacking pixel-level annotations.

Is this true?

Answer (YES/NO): NO